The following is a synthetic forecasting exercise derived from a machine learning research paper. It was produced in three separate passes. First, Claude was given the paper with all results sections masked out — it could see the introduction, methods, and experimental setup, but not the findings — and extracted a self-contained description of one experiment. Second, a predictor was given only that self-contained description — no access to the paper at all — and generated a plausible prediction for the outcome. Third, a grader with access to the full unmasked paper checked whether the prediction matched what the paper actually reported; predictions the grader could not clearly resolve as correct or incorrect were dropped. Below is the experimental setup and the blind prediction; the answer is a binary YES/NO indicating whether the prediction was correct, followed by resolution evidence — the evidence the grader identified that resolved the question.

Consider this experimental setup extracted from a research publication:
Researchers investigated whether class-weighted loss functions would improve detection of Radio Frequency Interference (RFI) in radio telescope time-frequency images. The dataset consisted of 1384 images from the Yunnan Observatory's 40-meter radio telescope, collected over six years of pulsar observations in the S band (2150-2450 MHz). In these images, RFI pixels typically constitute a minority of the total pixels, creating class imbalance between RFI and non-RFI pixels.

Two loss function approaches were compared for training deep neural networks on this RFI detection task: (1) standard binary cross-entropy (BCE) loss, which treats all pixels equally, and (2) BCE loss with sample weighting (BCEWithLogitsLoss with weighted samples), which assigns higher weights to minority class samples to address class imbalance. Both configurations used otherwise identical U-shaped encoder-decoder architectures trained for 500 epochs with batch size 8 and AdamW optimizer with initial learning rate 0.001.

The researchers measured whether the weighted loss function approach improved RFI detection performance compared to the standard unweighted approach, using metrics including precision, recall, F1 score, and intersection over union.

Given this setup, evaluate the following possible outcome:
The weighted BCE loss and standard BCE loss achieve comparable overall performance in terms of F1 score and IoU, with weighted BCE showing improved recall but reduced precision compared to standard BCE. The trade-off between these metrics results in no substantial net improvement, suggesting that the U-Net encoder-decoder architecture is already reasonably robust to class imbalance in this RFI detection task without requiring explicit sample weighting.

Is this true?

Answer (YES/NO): NO